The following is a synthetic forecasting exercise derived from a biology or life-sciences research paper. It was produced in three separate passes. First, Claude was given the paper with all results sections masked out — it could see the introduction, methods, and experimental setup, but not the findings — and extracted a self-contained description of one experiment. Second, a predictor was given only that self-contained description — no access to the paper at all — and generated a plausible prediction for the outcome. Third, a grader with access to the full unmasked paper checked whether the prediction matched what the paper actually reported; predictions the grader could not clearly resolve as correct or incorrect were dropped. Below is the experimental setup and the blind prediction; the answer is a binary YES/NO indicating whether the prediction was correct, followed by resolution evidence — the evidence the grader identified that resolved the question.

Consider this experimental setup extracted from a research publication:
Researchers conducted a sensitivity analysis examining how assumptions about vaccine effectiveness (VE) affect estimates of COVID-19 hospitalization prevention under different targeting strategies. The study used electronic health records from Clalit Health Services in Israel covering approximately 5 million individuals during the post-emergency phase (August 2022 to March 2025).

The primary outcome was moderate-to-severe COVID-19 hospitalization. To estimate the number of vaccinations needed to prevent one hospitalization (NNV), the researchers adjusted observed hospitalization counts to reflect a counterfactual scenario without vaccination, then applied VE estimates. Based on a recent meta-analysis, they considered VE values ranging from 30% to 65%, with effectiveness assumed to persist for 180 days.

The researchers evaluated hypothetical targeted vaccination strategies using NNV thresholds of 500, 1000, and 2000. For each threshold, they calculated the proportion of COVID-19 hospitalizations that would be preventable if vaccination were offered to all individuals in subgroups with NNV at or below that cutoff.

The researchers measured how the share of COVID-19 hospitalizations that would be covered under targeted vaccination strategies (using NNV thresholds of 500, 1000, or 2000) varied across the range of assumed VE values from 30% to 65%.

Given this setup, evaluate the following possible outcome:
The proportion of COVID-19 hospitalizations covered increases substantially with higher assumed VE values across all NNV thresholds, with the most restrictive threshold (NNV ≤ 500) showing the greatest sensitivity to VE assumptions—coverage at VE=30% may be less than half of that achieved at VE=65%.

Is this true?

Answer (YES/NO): NO